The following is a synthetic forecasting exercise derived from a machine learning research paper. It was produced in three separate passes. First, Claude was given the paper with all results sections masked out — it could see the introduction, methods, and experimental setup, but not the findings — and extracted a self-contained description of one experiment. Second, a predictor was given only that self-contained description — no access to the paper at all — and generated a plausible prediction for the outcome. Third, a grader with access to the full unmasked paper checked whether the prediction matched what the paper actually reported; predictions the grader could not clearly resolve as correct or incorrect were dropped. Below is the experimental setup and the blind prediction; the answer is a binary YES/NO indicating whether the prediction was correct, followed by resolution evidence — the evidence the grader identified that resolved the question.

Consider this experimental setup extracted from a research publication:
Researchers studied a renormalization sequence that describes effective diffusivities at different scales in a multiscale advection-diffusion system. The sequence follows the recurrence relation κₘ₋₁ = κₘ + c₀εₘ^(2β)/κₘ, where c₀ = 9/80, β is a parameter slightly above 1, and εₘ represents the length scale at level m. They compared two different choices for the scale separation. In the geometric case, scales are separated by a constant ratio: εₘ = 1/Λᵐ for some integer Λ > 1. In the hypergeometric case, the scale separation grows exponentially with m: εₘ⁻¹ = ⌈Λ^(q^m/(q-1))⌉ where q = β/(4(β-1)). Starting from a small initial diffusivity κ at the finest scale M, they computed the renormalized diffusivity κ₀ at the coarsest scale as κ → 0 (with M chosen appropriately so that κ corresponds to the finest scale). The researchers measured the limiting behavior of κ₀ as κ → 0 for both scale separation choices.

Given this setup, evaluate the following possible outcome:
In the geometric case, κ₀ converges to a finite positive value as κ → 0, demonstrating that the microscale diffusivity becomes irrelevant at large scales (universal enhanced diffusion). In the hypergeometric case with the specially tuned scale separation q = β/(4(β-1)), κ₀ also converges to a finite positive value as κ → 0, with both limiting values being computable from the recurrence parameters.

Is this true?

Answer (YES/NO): NO